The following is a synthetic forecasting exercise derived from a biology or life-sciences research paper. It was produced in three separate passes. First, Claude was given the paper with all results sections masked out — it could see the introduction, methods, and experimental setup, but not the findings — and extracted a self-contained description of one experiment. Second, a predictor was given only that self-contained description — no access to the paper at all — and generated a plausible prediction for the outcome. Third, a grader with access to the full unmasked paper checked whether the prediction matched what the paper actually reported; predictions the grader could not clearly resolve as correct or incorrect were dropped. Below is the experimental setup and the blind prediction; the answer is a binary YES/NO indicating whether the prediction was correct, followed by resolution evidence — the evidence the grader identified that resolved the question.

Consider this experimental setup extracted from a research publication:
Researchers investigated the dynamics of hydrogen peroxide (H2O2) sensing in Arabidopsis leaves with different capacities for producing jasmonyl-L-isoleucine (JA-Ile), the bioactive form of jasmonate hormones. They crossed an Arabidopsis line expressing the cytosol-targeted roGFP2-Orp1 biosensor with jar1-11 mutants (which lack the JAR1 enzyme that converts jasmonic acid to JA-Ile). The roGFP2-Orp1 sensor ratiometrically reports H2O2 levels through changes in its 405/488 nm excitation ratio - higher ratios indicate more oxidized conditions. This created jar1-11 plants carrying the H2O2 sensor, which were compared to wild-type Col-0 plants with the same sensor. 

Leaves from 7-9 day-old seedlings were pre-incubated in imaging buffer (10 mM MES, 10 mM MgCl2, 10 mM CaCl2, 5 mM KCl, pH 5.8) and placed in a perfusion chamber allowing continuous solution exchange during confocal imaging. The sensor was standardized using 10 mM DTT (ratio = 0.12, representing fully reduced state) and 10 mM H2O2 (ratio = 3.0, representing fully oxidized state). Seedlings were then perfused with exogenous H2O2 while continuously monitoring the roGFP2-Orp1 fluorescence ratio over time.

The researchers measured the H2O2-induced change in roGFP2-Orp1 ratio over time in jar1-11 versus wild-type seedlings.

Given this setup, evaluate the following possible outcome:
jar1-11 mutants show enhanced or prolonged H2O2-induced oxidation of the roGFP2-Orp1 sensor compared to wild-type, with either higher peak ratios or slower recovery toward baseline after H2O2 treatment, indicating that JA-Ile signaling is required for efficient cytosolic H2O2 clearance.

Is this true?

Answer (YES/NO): NO